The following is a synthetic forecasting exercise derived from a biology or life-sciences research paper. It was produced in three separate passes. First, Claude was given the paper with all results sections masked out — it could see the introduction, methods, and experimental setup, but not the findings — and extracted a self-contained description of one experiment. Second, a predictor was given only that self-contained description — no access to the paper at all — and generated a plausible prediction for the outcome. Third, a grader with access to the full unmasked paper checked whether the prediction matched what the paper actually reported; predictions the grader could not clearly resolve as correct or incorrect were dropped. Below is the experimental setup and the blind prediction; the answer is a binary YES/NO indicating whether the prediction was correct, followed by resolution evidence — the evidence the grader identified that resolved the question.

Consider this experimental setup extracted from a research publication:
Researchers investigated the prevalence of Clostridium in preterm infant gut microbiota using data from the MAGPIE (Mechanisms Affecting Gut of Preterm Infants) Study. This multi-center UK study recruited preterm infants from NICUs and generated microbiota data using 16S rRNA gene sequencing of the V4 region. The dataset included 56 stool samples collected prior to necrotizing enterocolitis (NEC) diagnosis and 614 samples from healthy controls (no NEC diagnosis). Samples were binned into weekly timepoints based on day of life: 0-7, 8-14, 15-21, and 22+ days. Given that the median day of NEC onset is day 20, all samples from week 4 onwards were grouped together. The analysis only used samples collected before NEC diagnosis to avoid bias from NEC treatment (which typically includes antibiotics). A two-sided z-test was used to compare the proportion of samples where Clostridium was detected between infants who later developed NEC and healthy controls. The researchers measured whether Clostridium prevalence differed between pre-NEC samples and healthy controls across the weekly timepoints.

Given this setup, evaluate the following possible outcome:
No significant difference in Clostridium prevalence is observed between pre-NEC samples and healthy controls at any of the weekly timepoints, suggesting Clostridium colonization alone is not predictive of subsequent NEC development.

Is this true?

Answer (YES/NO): NO